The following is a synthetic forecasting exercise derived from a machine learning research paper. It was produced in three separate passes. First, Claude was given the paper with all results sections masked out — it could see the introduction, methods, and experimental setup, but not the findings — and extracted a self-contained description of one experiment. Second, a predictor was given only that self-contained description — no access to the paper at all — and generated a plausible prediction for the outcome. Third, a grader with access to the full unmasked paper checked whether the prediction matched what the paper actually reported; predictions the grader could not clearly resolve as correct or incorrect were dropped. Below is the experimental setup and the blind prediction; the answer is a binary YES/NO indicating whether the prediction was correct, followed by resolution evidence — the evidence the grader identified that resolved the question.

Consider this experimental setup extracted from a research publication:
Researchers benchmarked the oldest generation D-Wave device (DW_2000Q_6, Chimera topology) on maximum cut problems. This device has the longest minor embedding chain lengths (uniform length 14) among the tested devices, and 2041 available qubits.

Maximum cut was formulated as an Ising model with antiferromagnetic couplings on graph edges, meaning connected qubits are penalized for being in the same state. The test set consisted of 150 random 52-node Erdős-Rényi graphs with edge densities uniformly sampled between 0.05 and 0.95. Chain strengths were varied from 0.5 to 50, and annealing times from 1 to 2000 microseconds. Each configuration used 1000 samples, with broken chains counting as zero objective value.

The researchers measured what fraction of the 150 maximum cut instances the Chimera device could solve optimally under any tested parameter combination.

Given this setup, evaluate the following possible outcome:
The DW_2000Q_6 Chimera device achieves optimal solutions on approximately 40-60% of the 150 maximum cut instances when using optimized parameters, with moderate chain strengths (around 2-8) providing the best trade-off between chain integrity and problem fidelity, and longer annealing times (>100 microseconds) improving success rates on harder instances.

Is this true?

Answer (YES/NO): NO